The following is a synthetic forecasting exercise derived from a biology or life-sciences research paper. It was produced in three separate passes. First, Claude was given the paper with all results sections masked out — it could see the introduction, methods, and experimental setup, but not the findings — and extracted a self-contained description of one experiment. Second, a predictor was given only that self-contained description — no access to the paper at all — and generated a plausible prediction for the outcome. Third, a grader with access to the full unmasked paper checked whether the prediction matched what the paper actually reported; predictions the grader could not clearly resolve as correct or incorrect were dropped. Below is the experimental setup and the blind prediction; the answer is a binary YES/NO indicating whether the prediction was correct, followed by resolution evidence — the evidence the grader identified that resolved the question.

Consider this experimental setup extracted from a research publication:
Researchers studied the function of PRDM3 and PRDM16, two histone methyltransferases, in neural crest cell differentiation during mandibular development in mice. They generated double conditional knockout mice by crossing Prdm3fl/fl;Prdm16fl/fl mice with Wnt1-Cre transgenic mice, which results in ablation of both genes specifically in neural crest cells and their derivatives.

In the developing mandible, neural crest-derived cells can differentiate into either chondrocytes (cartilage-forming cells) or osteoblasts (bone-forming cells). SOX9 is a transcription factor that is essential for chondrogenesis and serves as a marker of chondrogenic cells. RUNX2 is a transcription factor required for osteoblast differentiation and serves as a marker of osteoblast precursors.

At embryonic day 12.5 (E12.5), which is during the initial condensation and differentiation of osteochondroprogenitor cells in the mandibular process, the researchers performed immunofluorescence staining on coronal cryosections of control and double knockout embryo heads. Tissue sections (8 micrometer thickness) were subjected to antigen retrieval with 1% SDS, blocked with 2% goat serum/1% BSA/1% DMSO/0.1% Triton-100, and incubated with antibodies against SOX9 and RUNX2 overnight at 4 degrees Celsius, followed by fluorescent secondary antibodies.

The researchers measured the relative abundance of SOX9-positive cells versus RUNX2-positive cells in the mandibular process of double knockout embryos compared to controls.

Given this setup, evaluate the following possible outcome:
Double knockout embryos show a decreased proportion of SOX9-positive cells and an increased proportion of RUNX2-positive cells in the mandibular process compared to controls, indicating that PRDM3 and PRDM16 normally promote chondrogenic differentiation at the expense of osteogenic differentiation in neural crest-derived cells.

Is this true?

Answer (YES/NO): YES